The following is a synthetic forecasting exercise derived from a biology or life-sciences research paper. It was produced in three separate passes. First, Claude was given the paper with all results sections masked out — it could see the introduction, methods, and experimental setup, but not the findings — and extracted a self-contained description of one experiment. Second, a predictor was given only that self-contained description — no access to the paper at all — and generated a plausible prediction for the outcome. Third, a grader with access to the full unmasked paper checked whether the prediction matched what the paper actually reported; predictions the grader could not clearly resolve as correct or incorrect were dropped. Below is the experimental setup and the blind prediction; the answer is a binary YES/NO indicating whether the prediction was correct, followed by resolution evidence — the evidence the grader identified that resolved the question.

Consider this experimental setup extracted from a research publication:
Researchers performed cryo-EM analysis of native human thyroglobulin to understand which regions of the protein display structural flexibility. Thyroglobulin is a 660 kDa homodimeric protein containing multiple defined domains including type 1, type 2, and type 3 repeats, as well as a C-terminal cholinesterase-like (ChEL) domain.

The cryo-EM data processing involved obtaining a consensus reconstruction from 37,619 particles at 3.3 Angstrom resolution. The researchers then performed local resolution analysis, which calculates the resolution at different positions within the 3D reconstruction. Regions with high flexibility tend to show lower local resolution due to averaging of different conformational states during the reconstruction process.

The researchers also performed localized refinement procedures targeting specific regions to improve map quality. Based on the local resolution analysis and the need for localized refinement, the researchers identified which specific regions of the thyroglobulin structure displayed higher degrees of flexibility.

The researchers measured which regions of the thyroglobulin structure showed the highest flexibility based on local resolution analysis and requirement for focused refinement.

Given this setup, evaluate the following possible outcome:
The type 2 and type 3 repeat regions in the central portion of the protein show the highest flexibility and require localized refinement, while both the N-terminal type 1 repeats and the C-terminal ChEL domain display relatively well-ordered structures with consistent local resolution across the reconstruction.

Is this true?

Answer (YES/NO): NO